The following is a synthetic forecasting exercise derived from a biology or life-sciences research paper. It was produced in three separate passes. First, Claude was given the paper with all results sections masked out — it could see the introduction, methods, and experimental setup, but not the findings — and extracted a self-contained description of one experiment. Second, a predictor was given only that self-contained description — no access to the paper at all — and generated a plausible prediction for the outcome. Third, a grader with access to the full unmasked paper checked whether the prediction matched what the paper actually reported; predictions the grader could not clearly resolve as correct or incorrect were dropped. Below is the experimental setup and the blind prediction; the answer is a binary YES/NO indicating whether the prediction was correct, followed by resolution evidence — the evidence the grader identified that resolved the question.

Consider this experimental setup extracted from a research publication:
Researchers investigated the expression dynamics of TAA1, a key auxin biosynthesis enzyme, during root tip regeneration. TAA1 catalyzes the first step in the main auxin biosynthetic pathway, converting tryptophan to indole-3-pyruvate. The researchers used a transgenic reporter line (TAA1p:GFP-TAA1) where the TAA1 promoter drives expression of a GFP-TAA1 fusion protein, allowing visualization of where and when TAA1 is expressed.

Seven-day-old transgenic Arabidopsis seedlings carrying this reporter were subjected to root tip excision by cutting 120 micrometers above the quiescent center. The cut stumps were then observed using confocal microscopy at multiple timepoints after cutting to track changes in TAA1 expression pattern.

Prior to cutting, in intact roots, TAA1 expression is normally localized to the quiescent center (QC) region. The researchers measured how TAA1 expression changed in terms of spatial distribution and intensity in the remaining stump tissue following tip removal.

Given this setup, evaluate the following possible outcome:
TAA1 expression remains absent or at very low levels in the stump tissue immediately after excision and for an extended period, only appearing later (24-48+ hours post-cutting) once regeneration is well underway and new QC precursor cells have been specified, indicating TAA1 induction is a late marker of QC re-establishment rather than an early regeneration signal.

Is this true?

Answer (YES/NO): NO